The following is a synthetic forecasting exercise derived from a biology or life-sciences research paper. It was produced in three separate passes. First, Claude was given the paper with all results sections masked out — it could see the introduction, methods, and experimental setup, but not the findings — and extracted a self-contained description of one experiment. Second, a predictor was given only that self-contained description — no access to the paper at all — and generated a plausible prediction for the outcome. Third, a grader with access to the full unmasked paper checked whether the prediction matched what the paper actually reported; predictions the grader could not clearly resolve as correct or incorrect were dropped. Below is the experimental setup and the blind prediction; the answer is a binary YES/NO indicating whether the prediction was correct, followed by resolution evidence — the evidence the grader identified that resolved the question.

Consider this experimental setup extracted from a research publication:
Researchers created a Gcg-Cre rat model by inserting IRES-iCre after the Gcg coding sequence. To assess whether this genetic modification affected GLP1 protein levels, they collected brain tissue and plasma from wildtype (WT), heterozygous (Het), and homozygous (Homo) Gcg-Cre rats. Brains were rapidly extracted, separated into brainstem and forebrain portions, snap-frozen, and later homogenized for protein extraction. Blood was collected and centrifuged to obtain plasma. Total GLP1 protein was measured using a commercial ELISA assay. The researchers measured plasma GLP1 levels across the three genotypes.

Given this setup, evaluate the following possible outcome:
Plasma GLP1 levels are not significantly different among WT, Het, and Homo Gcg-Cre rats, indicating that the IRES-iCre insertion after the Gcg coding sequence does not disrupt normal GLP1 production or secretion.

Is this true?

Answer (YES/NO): NO